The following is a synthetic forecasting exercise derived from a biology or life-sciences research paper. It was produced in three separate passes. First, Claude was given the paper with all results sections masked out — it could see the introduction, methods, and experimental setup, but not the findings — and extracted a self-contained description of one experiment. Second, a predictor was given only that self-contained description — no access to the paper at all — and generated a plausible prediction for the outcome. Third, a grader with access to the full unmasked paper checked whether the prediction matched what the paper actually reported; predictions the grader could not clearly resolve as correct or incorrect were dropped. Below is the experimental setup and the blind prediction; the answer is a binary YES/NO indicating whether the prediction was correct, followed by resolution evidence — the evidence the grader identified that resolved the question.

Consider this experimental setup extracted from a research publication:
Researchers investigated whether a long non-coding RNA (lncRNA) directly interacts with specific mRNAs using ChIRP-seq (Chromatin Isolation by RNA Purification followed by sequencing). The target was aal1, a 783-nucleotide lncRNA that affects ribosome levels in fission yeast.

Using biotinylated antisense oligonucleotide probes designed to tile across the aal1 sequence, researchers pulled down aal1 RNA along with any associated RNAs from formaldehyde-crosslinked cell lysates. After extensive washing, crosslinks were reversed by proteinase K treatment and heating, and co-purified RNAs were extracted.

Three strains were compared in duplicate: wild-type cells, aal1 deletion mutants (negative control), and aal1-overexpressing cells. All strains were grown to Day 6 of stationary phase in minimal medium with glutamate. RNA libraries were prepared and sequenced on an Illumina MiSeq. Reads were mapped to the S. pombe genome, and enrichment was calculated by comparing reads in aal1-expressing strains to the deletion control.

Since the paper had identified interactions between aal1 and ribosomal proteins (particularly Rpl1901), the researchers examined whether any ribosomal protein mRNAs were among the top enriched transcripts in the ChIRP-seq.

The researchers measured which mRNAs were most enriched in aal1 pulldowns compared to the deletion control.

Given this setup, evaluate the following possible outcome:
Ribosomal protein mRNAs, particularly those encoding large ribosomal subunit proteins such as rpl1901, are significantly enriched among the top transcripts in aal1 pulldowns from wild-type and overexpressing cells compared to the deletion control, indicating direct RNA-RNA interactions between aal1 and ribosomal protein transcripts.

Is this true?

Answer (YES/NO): NO